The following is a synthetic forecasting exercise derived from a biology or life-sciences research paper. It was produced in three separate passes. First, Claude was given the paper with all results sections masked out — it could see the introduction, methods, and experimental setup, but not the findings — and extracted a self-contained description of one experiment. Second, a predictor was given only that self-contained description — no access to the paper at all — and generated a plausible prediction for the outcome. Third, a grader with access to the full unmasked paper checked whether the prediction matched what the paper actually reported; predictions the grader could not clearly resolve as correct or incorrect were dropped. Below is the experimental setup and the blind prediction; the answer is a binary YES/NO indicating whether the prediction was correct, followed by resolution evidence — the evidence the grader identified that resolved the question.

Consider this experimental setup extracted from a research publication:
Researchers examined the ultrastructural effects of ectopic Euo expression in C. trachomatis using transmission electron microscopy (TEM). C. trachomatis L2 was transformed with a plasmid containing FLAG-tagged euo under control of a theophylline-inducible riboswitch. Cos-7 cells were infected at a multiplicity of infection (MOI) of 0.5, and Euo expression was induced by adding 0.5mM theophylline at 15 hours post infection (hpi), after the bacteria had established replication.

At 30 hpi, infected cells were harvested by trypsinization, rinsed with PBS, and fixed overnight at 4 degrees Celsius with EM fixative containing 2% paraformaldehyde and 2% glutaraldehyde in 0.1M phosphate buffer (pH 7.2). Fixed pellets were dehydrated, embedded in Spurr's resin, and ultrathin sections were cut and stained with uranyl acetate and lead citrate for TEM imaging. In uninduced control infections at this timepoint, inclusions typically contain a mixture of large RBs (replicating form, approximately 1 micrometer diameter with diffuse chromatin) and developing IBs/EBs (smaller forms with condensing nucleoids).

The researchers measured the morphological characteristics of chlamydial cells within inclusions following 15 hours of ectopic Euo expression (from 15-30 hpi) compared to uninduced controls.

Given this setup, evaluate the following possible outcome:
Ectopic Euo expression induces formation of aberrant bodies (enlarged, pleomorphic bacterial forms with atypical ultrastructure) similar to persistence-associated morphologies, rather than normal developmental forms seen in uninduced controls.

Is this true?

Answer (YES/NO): NO